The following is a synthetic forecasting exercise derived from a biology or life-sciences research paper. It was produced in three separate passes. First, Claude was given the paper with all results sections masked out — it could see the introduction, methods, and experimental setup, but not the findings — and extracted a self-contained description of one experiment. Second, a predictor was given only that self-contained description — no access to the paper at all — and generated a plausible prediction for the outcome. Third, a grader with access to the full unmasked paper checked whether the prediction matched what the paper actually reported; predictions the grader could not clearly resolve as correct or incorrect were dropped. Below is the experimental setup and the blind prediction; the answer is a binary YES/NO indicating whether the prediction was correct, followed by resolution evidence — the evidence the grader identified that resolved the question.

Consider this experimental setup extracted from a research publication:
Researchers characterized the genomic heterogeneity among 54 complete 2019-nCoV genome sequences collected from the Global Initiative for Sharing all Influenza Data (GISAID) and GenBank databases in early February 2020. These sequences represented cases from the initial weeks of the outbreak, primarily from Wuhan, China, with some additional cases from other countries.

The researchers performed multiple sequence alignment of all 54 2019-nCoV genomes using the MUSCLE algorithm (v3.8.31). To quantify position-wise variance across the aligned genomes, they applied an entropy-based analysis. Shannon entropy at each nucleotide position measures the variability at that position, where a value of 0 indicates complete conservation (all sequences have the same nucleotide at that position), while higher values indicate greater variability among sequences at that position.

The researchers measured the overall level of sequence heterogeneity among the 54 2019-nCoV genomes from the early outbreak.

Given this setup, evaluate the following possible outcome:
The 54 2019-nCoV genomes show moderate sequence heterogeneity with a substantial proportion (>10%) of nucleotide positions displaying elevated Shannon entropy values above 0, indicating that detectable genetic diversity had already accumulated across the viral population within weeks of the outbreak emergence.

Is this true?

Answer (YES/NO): NO